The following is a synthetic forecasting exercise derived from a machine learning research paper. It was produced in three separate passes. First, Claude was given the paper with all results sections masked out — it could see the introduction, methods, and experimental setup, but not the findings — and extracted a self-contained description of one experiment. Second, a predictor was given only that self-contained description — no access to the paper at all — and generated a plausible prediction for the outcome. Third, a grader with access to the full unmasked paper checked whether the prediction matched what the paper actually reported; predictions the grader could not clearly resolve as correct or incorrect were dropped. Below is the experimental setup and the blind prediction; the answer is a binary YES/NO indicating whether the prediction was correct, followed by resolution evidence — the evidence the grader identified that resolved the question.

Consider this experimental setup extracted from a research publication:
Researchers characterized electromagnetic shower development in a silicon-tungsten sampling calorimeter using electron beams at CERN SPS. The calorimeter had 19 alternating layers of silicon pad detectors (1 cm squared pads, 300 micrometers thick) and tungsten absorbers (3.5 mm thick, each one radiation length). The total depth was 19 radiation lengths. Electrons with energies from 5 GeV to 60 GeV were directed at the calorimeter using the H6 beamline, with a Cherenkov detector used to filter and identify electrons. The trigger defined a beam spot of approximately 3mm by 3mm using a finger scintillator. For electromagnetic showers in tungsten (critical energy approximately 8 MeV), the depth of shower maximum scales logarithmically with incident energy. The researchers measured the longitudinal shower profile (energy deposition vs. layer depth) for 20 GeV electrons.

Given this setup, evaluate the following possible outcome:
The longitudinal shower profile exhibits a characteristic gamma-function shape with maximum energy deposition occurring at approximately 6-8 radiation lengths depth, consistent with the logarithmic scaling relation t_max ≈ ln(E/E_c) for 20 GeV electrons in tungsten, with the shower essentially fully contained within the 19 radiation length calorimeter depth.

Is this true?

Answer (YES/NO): YES